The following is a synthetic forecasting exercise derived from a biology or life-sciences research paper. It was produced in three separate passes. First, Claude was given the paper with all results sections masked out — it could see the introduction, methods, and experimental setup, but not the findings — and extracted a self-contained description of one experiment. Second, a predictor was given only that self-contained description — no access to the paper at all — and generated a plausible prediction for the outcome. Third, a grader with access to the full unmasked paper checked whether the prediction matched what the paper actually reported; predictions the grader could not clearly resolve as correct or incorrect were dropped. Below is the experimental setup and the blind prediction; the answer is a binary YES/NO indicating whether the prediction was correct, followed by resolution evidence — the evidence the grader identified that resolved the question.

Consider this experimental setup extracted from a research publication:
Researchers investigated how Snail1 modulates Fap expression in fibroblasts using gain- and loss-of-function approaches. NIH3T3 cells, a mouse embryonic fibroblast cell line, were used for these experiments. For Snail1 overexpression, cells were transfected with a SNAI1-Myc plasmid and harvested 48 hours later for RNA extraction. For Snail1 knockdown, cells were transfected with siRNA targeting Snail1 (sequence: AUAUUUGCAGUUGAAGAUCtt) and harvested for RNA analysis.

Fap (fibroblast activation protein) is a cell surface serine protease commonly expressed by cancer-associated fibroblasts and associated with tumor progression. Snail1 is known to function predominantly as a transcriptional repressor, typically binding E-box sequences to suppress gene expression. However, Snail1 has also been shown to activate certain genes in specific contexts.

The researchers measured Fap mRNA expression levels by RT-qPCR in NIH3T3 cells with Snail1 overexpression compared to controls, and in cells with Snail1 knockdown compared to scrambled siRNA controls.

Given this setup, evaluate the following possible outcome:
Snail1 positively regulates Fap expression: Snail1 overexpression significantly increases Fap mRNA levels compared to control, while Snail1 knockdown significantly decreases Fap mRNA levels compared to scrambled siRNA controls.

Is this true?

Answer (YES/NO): YES